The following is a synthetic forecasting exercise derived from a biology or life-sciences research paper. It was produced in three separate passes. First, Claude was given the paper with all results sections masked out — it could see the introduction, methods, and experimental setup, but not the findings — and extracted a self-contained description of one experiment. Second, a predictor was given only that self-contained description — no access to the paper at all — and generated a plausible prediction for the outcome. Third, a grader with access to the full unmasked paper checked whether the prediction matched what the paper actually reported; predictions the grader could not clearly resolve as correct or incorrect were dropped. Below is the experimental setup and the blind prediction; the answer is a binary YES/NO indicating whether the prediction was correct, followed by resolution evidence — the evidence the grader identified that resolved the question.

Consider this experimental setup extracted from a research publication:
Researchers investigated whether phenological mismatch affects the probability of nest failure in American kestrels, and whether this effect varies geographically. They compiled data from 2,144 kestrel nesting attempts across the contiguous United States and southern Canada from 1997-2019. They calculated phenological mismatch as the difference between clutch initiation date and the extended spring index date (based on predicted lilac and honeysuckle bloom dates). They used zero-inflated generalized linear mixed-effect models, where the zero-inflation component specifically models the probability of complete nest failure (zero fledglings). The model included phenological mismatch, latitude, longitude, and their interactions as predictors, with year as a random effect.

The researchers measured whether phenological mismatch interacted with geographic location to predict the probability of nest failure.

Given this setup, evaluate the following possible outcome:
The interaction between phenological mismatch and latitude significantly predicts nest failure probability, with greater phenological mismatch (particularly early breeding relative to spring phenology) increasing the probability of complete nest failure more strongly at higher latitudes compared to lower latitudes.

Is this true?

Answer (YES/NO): NO